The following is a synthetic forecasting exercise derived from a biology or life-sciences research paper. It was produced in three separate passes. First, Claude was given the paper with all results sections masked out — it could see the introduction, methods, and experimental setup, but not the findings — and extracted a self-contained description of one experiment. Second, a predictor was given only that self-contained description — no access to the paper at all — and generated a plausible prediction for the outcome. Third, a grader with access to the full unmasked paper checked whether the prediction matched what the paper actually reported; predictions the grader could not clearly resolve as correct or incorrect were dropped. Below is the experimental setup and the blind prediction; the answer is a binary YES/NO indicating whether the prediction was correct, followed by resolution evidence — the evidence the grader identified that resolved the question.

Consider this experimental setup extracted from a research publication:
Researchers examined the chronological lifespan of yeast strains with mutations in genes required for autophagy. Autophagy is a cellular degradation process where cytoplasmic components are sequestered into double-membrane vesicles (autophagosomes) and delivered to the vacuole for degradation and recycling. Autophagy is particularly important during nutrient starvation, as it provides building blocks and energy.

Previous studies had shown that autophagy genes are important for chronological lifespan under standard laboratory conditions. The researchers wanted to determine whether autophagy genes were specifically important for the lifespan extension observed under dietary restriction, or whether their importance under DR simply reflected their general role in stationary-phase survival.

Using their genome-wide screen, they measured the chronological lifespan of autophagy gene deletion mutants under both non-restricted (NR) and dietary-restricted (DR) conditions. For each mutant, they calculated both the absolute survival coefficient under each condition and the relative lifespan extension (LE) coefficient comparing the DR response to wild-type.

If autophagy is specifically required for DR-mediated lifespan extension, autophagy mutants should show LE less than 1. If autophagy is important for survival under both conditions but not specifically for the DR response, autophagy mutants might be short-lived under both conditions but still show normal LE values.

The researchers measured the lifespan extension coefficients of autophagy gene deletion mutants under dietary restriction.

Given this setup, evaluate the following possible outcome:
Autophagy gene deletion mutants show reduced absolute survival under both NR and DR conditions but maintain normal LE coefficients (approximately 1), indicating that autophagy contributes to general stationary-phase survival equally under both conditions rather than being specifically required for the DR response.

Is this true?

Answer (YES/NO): NO